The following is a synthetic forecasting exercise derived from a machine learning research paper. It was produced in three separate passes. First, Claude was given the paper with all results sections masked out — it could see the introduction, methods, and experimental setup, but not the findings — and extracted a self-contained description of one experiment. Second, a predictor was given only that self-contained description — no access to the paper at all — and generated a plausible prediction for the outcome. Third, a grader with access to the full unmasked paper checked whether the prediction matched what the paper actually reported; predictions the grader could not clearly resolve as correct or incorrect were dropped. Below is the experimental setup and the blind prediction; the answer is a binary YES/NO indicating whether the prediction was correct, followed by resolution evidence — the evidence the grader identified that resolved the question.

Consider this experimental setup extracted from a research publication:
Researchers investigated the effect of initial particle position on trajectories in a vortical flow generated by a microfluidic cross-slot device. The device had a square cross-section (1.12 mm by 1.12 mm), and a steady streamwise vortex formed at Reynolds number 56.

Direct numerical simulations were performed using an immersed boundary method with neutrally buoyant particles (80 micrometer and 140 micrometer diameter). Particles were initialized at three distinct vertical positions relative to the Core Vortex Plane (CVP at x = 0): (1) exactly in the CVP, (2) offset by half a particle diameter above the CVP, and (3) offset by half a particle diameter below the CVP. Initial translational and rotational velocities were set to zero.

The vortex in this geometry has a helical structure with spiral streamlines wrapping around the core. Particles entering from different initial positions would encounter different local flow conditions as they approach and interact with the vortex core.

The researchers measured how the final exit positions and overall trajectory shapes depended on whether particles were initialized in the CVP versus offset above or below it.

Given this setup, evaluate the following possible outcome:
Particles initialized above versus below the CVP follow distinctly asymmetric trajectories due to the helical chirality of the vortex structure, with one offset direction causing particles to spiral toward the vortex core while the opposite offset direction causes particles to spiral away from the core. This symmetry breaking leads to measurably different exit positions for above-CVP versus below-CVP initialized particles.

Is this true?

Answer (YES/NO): NO